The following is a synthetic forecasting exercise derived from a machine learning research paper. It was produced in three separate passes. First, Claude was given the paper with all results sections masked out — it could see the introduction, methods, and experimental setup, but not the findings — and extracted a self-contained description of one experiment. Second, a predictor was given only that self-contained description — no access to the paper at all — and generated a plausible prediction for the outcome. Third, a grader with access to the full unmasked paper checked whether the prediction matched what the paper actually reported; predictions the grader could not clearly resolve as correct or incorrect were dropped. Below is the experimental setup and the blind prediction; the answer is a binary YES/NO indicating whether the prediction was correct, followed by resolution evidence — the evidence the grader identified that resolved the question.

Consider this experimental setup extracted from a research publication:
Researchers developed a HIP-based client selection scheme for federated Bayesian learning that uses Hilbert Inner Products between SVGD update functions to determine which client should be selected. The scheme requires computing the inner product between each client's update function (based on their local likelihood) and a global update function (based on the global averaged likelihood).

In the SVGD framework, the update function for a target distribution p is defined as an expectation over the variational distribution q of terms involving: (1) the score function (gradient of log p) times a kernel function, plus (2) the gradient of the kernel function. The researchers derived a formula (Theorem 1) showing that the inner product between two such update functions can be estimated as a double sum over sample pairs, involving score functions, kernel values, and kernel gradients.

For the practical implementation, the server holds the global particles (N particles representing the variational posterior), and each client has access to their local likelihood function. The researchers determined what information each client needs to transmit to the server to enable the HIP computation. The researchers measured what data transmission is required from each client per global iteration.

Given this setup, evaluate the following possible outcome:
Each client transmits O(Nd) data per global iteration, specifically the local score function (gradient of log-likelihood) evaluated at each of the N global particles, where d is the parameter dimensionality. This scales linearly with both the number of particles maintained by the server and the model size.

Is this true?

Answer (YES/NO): YES